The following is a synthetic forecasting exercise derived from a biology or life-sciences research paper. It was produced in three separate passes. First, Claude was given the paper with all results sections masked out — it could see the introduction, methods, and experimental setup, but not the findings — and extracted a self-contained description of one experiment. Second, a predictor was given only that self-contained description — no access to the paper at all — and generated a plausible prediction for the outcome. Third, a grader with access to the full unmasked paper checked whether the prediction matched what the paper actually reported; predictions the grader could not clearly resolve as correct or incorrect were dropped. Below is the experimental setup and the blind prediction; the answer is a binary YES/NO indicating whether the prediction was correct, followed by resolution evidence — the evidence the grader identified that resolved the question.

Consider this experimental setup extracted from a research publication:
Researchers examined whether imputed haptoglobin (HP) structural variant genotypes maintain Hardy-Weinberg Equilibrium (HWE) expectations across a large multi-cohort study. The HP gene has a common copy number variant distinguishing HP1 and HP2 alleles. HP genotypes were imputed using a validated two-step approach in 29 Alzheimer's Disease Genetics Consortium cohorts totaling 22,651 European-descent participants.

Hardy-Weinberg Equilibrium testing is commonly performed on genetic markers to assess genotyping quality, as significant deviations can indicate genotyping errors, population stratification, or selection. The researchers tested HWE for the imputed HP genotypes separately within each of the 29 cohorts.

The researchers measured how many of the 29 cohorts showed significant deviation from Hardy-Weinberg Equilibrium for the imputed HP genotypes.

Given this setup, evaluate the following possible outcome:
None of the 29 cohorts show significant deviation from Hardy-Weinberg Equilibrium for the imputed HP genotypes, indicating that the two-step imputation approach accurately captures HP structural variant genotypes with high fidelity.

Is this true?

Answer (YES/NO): NO